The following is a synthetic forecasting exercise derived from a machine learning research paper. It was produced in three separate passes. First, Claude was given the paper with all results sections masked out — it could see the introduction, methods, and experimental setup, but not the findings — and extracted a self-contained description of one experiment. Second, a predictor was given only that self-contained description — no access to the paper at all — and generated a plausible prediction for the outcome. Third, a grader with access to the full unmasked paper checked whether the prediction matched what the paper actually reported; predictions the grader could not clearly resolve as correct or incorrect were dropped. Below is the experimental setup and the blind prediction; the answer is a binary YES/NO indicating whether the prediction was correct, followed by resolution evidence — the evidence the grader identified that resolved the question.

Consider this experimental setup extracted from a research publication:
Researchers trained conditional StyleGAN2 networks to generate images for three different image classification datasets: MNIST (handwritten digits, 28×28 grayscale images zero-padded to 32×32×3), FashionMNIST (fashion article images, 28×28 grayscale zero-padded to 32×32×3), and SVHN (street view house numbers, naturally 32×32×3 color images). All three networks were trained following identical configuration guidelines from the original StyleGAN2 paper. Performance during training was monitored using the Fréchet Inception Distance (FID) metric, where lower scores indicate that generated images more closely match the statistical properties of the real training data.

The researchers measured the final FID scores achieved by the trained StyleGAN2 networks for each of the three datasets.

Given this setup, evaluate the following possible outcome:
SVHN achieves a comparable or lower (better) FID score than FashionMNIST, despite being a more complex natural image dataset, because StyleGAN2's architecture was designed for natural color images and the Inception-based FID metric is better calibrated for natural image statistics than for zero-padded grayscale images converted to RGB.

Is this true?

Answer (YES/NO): NO